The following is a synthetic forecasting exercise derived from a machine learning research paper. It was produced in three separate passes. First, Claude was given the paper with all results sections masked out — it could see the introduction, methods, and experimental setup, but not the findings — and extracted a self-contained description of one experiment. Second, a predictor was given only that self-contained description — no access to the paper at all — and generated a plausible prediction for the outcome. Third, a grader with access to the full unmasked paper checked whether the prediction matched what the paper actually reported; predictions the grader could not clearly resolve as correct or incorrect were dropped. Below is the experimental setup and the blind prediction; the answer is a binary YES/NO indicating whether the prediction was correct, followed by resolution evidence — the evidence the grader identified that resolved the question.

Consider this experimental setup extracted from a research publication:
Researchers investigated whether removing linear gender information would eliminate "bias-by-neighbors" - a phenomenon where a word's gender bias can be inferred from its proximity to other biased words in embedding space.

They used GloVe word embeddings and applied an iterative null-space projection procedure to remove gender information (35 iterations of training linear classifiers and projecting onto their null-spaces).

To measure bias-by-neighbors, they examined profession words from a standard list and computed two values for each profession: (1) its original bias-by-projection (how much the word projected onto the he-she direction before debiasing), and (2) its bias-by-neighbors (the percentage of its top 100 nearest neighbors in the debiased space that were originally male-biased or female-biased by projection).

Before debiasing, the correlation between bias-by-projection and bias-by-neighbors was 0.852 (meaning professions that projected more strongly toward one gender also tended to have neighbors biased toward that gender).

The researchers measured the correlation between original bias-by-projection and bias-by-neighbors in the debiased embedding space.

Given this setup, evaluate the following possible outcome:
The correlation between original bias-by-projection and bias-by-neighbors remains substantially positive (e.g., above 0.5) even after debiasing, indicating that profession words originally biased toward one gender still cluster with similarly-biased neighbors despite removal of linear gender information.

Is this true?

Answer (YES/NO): YES